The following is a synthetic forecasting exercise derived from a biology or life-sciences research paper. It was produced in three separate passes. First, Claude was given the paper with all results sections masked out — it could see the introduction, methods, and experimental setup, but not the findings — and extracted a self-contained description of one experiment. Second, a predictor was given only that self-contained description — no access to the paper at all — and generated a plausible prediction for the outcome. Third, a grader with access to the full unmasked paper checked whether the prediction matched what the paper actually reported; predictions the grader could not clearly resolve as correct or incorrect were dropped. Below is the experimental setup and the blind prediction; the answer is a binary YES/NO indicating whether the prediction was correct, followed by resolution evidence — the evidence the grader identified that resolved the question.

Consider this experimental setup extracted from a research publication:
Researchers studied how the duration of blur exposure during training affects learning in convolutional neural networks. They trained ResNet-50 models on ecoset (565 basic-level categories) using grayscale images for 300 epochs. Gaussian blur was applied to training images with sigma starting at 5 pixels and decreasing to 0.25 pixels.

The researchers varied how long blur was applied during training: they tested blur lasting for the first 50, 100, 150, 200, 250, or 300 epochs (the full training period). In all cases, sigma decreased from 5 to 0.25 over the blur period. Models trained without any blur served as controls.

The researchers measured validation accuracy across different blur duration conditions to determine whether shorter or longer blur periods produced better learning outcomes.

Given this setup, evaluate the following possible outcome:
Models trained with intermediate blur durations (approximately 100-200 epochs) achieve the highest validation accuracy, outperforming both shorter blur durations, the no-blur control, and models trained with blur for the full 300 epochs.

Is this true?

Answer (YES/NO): NO